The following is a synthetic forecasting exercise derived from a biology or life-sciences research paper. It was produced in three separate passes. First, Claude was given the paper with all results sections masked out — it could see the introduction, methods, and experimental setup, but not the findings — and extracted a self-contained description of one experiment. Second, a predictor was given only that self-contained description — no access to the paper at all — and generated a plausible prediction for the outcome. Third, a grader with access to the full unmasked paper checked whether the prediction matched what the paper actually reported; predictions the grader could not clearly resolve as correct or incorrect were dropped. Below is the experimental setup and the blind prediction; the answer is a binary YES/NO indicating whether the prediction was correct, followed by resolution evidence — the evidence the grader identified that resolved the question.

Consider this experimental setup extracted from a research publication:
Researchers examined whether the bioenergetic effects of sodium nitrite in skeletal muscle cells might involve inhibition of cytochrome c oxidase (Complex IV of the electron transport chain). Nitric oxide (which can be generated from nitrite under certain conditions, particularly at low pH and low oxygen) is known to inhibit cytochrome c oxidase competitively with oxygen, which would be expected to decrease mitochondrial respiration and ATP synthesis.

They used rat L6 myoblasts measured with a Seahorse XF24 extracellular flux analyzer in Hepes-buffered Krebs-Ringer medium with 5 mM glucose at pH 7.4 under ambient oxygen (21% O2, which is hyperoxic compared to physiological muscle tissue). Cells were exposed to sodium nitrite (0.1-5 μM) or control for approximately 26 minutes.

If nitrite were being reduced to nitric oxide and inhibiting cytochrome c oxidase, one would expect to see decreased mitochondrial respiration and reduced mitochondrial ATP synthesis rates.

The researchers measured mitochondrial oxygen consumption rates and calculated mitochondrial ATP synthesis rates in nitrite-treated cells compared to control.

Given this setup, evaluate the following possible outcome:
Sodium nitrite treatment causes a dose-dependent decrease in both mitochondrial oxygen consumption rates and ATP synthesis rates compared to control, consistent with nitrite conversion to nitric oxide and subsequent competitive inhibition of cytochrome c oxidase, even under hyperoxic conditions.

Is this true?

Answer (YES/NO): NO